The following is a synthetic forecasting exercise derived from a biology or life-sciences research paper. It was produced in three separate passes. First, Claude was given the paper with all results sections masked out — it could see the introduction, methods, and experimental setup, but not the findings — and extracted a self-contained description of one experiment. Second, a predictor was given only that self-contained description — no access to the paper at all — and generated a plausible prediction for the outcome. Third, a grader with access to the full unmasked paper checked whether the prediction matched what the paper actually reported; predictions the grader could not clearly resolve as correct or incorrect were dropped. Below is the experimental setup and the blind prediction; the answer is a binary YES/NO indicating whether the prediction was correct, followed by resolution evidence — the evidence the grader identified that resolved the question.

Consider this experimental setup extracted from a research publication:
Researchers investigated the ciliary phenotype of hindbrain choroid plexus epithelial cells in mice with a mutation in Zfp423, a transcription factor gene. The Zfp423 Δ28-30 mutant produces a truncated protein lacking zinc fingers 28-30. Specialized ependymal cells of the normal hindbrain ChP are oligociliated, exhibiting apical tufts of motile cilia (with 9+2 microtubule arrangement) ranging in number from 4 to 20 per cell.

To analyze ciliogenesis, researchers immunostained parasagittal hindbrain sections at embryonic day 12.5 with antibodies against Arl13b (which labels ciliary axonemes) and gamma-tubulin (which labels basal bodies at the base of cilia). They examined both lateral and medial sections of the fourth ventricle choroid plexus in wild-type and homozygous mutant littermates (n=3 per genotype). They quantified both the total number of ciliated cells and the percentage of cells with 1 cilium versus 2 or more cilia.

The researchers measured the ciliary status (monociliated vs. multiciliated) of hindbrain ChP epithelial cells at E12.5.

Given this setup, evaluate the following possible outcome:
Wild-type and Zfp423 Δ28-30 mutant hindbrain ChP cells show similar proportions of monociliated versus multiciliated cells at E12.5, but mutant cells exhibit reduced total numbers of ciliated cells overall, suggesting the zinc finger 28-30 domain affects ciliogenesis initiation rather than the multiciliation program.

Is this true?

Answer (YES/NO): NO